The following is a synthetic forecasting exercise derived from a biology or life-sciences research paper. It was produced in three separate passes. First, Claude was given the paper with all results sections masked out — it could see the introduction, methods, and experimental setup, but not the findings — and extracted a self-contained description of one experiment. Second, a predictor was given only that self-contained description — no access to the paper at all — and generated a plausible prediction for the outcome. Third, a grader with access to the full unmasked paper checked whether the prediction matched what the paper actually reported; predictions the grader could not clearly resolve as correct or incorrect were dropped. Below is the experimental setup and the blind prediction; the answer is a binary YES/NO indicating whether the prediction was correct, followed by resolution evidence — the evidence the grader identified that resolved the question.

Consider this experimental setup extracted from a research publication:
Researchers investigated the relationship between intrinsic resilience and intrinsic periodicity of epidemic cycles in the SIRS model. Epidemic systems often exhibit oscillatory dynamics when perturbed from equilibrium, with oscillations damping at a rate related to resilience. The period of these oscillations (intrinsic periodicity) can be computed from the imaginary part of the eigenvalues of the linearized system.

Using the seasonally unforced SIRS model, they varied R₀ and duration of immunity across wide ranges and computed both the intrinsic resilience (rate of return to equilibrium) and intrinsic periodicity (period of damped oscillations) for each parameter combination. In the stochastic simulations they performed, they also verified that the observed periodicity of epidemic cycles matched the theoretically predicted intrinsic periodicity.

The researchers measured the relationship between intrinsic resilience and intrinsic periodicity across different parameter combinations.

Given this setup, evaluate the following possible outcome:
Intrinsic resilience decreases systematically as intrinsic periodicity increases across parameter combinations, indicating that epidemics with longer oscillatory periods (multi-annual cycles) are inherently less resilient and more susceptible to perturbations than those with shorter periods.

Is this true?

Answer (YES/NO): YES